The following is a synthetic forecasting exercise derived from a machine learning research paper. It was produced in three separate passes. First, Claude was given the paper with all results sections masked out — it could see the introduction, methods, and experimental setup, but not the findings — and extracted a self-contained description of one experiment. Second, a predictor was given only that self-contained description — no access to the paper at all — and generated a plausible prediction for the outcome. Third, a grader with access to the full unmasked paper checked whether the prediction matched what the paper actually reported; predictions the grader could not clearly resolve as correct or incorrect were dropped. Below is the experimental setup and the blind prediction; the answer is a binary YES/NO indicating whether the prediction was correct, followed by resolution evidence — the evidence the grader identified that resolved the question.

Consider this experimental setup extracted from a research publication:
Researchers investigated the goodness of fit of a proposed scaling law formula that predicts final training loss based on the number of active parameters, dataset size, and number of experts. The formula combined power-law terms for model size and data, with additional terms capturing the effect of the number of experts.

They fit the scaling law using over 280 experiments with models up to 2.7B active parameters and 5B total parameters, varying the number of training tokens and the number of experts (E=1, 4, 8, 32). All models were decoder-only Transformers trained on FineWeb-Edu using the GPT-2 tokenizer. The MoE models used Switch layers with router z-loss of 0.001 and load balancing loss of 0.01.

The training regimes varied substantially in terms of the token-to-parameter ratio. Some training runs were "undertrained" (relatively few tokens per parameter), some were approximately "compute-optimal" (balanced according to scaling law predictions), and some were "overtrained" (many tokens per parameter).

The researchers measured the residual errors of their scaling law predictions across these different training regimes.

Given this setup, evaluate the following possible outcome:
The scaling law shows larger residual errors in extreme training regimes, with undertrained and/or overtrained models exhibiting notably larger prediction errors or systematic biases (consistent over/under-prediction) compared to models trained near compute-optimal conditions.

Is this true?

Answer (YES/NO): YES